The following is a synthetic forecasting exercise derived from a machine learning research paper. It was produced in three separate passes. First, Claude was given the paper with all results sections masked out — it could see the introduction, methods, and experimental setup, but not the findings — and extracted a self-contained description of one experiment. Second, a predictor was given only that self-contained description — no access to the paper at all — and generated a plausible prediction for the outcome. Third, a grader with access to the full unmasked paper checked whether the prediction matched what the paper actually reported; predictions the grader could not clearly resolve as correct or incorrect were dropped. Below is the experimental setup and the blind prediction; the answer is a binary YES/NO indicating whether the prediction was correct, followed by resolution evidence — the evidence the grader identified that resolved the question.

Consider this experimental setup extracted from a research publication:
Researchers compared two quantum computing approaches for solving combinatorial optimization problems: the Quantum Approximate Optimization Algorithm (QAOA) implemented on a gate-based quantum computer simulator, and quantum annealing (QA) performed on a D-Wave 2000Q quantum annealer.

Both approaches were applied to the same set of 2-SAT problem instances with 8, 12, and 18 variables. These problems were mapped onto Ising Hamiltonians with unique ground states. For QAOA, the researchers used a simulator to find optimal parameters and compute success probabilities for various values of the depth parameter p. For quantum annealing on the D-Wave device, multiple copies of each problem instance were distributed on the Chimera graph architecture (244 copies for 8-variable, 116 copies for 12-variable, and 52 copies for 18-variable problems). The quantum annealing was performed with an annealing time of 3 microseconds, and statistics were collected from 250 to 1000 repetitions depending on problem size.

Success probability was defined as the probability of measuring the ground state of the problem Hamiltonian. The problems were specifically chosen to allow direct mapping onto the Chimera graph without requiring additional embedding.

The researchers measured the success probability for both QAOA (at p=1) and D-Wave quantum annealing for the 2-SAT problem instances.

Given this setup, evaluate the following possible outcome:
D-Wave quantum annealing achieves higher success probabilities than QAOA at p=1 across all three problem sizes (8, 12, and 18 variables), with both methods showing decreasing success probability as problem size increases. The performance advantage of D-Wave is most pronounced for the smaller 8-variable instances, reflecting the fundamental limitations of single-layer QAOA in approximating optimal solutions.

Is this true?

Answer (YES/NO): NO